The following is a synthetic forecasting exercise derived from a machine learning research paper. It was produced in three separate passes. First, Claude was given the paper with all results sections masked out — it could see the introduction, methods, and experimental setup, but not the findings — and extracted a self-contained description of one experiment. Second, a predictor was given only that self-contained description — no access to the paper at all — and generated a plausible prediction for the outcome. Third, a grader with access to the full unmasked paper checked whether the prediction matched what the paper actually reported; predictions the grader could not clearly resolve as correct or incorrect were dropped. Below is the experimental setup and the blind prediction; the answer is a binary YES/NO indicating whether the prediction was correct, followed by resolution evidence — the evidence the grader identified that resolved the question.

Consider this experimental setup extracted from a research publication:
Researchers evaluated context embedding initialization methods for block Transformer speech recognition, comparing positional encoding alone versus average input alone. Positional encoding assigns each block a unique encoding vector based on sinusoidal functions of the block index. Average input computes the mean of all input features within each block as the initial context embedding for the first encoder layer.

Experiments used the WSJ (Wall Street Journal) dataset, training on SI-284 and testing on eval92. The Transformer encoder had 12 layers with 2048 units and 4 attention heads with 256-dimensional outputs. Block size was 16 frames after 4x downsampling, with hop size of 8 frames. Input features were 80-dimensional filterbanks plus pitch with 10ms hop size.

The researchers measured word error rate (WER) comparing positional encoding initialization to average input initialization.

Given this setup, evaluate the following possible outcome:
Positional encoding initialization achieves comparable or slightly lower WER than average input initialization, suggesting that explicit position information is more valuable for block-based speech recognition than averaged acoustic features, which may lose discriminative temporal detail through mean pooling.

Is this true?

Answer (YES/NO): YES